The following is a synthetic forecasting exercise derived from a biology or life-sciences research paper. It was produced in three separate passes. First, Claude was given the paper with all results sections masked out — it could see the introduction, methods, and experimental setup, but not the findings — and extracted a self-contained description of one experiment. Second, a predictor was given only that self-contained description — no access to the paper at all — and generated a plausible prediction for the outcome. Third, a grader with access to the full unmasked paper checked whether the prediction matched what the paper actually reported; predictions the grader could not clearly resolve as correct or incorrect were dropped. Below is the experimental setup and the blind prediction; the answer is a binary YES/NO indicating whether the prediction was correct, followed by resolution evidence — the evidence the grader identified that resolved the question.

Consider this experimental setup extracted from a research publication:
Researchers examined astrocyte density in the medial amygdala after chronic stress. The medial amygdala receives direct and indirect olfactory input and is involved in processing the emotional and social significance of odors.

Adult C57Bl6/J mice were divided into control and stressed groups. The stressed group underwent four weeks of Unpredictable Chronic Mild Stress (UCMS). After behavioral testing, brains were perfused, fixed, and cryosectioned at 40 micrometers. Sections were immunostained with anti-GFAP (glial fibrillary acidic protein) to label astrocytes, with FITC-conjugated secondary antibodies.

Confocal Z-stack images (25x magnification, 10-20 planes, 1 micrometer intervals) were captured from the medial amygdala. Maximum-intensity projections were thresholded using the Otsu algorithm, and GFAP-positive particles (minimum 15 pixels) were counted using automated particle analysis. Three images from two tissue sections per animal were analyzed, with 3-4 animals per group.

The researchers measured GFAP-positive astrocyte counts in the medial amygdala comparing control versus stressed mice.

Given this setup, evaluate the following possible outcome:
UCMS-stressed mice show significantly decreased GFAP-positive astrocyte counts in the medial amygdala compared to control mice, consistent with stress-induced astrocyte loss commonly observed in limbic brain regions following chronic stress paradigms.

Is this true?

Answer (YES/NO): NO